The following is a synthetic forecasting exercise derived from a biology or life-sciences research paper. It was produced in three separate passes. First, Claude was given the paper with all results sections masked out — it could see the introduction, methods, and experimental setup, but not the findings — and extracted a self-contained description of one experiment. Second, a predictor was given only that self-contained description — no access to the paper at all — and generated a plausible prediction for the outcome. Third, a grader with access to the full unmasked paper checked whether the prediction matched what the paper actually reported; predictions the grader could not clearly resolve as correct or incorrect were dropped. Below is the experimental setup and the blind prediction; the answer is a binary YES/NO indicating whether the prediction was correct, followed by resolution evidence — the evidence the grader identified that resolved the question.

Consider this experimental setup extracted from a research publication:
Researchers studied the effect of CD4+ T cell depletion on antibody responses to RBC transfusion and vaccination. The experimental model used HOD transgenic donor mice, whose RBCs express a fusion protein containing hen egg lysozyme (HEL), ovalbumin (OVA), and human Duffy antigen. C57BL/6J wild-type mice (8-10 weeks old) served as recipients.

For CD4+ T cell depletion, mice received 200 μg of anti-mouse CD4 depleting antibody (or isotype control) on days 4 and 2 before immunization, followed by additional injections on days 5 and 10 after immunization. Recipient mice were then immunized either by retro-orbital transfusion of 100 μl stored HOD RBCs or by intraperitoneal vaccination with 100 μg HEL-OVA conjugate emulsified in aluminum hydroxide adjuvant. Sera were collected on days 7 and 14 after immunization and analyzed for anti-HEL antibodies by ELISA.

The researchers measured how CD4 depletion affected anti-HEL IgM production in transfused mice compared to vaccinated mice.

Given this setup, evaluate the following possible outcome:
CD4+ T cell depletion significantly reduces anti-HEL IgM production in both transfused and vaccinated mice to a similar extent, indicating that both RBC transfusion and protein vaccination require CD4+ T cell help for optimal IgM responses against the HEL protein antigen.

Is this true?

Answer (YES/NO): NO